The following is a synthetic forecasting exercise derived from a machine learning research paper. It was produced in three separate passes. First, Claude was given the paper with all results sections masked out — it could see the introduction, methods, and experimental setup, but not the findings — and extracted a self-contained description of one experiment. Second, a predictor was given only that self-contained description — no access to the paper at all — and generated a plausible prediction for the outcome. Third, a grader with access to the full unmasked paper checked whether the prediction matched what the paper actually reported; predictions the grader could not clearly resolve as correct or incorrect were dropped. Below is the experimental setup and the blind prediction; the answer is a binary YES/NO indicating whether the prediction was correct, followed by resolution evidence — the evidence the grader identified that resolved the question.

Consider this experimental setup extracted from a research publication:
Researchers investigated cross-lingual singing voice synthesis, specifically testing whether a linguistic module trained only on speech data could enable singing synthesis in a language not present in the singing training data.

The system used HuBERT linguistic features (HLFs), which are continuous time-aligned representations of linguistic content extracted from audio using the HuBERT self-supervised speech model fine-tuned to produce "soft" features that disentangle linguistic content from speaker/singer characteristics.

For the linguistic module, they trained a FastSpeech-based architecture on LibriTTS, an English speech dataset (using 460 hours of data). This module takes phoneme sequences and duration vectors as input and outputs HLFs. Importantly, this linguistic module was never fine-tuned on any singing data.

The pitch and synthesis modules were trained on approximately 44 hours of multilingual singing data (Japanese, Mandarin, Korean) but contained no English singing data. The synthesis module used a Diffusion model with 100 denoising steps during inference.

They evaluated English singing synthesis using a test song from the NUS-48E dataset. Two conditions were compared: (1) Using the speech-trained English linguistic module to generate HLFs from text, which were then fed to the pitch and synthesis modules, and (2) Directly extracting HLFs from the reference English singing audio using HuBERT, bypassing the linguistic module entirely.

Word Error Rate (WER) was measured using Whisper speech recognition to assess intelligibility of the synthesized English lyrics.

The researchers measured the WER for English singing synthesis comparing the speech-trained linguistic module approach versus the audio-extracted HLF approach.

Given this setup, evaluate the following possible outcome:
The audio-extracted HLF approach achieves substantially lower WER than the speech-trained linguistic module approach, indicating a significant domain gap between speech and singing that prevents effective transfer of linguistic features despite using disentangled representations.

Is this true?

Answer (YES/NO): YES